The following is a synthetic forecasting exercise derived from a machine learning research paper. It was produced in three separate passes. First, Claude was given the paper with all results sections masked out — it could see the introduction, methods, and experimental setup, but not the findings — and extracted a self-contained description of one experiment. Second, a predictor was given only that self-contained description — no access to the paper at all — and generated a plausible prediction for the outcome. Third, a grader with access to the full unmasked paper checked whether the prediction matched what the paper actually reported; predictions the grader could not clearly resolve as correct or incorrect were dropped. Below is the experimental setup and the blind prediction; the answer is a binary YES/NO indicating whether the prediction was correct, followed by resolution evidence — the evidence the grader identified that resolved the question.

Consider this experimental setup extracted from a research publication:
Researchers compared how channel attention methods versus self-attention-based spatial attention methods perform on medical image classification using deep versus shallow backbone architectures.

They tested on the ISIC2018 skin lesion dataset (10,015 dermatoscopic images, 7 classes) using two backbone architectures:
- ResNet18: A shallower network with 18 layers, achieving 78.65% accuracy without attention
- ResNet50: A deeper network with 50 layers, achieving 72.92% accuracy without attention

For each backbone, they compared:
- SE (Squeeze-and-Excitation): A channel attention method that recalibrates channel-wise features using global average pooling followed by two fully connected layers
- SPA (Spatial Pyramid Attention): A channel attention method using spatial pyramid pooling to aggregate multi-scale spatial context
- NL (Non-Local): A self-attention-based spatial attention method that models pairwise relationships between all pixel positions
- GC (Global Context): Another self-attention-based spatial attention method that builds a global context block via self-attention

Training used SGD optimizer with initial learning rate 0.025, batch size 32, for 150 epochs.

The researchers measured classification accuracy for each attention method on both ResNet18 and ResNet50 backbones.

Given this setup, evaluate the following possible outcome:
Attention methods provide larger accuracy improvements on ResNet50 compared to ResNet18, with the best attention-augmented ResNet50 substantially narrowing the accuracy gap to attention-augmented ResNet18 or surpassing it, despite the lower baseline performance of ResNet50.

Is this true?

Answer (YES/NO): NO